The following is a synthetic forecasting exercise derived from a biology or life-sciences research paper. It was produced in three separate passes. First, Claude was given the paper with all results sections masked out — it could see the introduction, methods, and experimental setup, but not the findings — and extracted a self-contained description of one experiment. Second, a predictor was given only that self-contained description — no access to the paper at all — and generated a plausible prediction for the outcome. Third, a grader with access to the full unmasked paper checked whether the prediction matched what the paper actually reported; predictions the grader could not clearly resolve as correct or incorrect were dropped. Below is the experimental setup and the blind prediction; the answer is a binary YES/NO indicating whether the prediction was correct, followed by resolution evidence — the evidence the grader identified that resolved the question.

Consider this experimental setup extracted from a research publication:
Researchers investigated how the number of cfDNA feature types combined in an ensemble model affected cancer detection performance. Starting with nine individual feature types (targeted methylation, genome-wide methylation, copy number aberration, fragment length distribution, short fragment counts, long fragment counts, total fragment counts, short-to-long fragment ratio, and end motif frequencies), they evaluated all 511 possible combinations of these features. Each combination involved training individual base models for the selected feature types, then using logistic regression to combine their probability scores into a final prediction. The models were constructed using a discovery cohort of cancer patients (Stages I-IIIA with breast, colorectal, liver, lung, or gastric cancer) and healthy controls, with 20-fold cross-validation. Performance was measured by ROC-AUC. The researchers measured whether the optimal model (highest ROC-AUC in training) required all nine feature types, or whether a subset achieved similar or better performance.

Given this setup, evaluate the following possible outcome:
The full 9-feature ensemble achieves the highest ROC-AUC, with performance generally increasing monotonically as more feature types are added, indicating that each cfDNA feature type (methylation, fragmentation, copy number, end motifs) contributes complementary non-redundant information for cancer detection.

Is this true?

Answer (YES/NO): NO